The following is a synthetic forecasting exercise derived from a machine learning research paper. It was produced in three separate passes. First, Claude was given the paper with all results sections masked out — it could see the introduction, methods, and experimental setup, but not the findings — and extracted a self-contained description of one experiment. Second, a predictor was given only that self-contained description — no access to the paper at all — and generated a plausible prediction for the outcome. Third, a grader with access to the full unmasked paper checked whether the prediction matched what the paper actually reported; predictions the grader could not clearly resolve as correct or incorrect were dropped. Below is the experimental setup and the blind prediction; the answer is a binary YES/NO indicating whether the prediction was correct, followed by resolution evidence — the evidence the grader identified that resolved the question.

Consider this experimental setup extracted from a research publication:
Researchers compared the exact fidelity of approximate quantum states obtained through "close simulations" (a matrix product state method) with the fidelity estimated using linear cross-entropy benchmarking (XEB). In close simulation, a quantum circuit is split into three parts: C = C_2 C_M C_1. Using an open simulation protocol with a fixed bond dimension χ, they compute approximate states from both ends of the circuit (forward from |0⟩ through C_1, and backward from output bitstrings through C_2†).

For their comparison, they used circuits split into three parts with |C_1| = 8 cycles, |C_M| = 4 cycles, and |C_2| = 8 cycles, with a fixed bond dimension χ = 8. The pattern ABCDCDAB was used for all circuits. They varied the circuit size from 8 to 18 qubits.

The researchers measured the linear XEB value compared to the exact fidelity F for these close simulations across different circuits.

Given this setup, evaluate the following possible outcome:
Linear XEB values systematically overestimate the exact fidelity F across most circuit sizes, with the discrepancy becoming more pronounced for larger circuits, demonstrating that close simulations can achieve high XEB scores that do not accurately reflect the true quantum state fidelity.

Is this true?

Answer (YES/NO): NO